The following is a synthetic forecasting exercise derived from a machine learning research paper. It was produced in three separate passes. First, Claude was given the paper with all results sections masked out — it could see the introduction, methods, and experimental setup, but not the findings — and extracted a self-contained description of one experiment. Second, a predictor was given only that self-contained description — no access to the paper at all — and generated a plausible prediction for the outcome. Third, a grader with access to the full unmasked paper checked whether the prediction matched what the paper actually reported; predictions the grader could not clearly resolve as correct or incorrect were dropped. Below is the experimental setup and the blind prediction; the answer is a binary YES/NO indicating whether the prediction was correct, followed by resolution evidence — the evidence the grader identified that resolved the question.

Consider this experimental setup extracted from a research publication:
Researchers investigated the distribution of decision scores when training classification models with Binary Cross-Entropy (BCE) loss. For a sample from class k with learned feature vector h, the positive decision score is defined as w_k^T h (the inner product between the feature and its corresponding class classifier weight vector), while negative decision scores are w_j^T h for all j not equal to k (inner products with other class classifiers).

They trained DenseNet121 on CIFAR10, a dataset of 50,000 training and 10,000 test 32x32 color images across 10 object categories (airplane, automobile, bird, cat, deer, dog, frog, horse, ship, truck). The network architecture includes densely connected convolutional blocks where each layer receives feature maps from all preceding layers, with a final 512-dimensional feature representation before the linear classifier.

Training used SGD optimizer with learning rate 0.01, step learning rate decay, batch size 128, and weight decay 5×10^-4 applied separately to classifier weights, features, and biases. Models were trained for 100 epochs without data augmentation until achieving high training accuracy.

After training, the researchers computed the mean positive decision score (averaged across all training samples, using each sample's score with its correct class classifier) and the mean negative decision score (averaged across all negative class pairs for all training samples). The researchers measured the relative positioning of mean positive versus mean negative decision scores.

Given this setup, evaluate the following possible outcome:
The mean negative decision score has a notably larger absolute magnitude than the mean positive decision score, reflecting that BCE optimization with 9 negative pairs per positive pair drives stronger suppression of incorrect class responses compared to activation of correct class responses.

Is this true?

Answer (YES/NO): NO